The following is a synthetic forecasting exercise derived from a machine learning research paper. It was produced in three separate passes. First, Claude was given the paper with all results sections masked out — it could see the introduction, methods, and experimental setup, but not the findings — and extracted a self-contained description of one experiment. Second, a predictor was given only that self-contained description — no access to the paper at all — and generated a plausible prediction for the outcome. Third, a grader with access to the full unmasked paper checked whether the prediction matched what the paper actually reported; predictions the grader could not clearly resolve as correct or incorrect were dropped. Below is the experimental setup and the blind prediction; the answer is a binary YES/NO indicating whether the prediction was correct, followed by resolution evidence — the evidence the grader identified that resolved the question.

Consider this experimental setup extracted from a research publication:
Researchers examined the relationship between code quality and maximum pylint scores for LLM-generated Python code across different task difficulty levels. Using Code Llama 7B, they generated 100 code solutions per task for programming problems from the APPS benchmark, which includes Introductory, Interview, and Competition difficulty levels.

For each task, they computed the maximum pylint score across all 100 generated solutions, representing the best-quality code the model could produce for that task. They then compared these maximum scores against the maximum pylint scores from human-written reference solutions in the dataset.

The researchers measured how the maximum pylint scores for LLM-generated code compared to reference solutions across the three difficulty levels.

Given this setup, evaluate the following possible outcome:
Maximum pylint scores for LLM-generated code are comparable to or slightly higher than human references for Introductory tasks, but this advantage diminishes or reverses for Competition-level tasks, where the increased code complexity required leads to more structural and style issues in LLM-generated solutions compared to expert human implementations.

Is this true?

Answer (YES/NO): NO